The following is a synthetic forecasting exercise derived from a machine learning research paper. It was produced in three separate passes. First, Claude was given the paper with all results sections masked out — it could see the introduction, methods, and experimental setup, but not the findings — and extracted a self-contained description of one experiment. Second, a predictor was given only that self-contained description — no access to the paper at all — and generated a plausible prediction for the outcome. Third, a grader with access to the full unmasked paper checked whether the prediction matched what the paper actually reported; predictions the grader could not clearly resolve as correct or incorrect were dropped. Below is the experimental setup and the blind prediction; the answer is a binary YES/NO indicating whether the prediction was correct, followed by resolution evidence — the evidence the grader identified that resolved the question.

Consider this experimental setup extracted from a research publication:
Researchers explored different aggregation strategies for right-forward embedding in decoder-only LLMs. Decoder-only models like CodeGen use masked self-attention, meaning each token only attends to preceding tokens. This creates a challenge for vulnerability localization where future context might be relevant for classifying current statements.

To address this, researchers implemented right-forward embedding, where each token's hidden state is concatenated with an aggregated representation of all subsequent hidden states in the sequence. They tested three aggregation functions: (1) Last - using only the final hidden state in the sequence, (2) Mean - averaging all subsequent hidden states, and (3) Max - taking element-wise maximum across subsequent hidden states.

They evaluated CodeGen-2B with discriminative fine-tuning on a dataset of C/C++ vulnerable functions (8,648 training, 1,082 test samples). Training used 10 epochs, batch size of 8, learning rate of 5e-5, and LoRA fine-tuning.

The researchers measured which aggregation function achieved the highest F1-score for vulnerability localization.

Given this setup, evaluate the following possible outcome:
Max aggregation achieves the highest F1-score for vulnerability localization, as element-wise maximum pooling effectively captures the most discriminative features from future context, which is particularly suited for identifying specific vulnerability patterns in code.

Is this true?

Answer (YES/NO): YES